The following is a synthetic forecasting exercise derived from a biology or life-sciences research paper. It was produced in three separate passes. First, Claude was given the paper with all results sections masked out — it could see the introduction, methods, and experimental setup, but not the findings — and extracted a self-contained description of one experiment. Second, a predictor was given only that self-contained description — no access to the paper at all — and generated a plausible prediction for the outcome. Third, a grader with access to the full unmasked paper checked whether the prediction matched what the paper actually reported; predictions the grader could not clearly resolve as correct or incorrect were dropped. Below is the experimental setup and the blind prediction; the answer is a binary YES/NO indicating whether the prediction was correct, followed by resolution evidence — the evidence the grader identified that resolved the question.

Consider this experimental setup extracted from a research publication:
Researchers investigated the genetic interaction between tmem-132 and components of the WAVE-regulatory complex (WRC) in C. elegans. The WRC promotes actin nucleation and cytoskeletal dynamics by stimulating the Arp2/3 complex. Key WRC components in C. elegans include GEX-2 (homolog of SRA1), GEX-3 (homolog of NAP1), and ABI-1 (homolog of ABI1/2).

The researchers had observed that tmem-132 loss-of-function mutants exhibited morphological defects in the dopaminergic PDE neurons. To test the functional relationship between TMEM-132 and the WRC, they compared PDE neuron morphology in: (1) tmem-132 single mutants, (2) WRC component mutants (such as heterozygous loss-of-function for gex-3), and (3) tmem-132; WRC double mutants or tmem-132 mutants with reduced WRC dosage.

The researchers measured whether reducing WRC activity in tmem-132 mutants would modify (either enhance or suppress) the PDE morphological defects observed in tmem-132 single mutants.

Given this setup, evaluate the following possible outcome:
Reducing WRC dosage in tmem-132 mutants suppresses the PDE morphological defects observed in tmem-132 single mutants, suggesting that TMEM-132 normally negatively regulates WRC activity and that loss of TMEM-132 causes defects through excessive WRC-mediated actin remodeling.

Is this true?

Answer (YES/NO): YES